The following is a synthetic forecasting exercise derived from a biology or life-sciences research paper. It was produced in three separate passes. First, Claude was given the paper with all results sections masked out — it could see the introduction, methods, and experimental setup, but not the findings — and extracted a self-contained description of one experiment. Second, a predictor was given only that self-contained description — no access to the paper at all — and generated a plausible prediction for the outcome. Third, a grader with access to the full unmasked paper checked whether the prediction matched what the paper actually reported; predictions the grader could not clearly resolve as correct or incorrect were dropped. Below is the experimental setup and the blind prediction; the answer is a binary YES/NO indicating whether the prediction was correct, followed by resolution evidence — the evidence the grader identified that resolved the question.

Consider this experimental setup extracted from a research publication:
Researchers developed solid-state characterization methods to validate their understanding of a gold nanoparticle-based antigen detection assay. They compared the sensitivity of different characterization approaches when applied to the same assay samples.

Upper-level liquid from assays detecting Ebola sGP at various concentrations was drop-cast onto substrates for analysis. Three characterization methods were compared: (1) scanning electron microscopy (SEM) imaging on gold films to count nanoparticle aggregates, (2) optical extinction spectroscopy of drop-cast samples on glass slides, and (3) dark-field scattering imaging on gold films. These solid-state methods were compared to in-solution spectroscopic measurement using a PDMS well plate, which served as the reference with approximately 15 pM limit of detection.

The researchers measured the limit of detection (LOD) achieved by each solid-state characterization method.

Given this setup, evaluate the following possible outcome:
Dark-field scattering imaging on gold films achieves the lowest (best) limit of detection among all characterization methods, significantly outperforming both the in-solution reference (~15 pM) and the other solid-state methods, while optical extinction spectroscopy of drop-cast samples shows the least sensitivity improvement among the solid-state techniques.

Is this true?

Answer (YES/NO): NO